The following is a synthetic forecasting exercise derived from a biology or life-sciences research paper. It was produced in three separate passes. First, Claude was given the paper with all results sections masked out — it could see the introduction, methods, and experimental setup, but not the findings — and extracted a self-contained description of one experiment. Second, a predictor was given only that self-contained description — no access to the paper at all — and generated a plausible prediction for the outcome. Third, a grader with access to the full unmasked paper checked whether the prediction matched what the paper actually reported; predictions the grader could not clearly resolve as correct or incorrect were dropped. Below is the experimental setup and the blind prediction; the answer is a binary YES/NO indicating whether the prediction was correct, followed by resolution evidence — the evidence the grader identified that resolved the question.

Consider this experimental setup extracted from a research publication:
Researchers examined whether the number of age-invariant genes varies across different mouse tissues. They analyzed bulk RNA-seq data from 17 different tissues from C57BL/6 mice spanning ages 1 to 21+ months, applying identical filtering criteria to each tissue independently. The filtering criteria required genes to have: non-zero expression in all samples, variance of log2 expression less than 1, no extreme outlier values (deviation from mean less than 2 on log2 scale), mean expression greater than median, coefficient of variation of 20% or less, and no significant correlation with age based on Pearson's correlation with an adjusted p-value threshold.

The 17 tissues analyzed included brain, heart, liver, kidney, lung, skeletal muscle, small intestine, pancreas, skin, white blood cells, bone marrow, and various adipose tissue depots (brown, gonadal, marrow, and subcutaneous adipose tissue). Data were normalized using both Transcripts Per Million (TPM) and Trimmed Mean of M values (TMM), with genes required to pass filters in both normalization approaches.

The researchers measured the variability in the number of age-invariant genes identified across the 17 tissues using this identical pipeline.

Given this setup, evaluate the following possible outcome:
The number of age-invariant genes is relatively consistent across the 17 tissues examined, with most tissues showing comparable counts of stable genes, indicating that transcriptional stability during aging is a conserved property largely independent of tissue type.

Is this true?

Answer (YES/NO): NO